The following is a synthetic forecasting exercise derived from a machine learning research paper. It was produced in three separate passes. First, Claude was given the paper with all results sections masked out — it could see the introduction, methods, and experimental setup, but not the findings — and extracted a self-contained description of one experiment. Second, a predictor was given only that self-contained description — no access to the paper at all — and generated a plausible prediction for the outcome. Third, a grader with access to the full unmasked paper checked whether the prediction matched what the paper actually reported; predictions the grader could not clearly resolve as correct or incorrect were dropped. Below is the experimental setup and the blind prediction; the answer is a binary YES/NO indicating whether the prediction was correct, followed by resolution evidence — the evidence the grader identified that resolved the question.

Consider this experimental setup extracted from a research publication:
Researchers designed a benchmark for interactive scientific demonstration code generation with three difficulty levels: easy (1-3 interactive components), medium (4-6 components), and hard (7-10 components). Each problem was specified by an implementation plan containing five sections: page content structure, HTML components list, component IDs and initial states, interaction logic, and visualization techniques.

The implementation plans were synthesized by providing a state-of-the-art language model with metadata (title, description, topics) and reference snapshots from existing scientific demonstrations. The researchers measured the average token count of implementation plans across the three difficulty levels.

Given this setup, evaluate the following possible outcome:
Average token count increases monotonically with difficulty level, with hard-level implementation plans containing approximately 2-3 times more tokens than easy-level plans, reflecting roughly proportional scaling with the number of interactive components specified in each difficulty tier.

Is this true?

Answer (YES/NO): NO